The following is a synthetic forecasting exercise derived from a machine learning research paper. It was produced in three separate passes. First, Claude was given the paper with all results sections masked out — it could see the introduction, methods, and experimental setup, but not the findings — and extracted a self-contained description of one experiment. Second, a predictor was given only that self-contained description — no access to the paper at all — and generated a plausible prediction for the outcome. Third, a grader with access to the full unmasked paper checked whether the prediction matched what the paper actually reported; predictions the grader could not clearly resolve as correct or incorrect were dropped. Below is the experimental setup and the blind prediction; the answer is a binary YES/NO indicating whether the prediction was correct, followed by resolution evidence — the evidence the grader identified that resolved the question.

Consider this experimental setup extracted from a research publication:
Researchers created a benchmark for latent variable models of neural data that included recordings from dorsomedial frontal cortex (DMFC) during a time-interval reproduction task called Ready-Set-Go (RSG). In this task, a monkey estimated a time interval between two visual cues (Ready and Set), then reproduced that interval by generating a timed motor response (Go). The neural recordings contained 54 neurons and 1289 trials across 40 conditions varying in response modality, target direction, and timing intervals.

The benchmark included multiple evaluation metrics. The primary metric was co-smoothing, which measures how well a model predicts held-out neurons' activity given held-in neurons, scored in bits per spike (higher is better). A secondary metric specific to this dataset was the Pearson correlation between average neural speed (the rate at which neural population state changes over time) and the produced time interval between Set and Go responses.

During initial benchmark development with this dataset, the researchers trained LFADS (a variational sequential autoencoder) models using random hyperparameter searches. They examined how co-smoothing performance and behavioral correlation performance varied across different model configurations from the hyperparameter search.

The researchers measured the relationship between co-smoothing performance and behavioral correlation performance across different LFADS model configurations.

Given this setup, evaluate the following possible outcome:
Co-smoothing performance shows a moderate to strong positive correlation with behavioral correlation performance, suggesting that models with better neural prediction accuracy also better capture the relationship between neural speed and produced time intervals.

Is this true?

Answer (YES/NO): NO